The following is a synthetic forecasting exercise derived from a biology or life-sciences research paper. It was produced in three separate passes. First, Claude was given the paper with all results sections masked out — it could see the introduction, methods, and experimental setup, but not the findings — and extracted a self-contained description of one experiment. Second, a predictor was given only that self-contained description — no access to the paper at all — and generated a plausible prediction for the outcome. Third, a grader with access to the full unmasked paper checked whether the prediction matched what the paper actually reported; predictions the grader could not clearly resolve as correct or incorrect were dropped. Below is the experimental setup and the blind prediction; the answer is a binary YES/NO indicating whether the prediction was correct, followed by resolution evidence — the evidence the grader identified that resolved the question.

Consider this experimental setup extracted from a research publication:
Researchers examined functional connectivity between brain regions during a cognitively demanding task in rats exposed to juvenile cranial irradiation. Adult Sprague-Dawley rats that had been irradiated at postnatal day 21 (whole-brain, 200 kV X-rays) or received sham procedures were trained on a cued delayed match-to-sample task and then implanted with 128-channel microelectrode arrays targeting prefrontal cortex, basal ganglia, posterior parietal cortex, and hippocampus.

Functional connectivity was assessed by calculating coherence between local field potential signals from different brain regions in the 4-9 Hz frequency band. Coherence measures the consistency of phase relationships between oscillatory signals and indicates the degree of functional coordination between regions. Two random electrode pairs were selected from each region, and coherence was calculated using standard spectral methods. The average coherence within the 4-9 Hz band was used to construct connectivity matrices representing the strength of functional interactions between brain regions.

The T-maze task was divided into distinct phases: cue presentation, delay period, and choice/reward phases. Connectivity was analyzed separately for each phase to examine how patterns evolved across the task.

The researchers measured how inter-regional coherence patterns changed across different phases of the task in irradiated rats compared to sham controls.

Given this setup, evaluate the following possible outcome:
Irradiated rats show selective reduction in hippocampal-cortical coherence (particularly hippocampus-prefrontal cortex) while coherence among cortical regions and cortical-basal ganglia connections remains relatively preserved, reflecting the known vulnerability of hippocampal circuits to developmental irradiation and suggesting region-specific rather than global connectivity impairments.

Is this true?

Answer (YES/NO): NO